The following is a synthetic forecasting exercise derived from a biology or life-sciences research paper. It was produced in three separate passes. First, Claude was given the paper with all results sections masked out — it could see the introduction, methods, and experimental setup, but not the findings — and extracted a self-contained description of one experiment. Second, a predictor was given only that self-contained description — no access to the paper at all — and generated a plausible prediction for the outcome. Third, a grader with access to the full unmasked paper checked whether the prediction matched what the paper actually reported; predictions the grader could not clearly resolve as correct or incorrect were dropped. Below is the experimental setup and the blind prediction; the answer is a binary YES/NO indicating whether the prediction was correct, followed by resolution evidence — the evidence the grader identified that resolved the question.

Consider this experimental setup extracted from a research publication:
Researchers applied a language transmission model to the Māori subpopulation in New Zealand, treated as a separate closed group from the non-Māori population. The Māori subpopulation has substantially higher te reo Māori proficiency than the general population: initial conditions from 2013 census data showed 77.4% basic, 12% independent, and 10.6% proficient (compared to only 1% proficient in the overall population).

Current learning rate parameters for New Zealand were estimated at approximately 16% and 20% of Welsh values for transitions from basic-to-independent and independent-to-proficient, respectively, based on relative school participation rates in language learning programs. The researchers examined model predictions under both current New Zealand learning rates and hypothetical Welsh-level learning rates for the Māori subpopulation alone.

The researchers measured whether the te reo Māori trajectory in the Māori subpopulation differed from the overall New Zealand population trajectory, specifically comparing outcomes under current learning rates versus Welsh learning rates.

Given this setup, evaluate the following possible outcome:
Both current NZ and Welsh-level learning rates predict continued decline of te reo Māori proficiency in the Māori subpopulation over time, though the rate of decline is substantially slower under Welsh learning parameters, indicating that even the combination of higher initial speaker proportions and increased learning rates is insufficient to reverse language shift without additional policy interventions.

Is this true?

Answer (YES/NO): NO